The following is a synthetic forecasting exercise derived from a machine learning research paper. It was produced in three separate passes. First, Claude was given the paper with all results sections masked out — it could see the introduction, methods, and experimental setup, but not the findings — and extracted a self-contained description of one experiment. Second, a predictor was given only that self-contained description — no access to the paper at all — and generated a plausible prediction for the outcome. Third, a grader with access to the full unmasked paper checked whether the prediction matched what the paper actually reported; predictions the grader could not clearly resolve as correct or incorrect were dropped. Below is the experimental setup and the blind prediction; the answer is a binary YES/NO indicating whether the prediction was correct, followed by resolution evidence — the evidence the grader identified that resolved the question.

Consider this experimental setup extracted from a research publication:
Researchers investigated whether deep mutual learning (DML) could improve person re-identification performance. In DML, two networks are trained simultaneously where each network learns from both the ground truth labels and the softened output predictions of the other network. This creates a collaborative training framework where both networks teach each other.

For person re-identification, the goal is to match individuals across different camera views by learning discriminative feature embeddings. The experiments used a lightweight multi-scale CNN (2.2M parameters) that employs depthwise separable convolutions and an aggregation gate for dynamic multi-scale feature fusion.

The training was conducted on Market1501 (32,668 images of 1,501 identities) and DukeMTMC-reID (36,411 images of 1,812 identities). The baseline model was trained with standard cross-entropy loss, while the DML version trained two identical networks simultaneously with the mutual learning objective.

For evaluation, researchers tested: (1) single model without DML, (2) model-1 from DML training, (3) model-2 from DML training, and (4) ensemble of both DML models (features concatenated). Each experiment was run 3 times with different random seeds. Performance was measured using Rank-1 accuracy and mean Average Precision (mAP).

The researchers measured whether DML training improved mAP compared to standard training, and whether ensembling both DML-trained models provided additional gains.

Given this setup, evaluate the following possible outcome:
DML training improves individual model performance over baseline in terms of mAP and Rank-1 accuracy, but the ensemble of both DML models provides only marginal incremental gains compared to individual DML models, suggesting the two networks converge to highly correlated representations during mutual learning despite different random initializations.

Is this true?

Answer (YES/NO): NO